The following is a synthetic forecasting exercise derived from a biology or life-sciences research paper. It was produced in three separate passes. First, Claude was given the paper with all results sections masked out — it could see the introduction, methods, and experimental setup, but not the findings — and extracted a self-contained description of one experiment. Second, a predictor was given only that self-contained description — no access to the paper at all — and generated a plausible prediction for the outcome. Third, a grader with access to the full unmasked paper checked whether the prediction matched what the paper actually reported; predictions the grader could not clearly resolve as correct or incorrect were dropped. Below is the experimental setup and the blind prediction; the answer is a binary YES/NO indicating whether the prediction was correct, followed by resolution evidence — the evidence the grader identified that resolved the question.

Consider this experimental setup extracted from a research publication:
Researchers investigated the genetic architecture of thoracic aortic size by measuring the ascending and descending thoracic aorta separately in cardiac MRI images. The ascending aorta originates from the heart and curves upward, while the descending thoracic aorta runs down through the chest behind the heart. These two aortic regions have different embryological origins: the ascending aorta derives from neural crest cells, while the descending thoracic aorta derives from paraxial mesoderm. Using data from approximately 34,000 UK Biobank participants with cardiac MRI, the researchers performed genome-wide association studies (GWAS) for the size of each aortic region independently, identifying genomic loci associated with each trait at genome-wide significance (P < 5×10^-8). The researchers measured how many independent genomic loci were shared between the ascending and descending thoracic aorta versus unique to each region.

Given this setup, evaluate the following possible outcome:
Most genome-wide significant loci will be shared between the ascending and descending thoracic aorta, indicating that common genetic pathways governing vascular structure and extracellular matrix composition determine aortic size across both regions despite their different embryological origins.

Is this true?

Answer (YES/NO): NO